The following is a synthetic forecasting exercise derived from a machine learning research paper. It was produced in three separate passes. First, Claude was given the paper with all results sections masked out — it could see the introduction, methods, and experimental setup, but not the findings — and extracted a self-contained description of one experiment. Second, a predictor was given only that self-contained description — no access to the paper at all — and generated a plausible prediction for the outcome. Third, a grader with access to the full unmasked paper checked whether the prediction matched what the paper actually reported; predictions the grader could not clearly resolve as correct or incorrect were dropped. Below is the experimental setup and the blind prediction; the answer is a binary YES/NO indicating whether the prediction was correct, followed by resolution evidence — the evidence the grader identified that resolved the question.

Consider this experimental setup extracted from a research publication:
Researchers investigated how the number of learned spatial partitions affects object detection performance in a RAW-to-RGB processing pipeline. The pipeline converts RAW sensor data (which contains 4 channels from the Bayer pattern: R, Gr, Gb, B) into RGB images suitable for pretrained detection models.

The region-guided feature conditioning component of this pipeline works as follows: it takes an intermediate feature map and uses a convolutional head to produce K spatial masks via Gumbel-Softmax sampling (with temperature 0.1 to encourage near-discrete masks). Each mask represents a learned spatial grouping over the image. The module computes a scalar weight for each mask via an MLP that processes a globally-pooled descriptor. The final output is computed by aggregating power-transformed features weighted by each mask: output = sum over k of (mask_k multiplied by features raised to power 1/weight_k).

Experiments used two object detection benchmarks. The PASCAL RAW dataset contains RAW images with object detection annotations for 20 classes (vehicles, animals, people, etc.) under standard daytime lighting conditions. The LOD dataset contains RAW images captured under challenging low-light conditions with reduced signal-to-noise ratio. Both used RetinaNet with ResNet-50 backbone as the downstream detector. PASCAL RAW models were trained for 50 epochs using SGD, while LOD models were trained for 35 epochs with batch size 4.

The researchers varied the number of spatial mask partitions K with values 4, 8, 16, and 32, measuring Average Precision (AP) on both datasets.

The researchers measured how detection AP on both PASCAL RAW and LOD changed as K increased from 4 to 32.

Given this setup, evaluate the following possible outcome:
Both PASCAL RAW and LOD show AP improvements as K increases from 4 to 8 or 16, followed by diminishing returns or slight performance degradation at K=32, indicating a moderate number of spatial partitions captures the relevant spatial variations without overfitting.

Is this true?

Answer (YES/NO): NO